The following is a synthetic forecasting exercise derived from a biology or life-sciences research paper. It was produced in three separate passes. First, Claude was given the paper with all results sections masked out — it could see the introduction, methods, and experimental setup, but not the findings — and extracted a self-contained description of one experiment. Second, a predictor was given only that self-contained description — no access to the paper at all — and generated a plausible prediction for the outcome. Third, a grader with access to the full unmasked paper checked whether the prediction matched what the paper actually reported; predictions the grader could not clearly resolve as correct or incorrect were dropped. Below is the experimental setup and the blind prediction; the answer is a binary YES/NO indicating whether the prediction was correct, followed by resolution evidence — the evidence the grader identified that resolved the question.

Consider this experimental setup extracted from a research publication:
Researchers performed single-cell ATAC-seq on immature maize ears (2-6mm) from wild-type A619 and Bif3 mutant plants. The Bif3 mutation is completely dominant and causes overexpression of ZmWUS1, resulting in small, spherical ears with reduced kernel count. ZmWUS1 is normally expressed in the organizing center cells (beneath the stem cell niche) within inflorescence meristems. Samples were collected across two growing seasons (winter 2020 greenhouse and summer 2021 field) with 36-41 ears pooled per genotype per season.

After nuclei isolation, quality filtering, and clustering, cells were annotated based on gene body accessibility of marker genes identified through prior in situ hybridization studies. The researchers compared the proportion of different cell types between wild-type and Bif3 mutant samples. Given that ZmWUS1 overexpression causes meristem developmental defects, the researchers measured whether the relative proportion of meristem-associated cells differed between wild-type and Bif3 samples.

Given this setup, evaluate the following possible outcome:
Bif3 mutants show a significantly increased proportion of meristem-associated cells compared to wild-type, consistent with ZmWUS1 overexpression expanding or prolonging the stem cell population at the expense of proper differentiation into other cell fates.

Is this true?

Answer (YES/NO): NO